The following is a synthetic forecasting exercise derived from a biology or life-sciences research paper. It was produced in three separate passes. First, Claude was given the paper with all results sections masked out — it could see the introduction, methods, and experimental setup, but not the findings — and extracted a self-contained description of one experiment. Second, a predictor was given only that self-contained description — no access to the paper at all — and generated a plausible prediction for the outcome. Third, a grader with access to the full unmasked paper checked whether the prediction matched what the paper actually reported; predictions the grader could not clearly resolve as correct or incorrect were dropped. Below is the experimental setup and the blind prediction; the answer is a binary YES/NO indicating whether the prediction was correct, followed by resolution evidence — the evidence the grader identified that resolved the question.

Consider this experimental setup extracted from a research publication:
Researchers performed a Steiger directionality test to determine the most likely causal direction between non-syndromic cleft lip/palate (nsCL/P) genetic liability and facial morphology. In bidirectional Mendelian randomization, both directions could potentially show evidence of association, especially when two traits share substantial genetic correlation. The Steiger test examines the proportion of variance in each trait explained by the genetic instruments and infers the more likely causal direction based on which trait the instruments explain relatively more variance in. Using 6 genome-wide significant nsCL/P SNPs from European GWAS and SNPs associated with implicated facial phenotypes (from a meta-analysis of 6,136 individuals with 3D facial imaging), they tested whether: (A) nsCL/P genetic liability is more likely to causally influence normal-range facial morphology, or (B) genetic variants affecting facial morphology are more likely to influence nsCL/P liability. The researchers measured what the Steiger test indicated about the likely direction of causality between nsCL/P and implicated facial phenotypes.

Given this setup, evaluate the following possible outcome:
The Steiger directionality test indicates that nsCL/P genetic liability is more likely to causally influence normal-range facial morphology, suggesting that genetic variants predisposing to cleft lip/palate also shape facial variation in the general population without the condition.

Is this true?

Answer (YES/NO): YES